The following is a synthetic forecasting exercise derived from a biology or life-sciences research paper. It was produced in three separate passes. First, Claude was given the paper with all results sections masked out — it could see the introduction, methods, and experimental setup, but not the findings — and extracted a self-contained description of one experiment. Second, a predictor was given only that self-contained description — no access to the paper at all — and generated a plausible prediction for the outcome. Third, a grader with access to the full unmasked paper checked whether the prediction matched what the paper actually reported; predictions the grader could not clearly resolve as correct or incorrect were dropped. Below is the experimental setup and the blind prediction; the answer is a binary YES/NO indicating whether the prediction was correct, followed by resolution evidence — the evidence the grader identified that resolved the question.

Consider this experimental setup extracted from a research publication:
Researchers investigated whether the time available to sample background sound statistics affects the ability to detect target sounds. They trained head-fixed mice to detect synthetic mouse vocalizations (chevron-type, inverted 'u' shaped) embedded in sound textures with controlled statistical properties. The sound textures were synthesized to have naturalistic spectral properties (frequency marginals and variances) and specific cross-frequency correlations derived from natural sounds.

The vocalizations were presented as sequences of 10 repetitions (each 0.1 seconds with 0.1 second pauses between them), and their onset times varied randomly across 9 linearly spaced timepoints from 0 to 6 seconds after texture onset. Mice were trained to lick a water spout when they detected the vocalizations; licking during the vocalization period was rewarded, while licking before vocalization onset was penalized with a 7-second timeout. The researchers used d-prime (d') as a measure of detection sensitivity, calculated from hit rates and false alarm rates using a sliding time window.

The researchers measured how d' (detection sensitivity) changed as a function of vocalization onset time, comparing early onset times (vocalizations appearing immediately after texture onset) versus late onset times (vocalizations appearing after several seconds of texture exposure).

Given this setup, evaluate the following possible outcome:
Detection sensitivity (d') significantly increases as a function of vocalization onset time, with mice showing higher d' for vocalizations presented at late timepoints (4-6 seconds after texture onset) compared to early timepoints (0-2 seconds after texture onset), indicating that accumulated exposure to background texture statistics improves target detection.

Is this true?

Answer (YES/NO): YES